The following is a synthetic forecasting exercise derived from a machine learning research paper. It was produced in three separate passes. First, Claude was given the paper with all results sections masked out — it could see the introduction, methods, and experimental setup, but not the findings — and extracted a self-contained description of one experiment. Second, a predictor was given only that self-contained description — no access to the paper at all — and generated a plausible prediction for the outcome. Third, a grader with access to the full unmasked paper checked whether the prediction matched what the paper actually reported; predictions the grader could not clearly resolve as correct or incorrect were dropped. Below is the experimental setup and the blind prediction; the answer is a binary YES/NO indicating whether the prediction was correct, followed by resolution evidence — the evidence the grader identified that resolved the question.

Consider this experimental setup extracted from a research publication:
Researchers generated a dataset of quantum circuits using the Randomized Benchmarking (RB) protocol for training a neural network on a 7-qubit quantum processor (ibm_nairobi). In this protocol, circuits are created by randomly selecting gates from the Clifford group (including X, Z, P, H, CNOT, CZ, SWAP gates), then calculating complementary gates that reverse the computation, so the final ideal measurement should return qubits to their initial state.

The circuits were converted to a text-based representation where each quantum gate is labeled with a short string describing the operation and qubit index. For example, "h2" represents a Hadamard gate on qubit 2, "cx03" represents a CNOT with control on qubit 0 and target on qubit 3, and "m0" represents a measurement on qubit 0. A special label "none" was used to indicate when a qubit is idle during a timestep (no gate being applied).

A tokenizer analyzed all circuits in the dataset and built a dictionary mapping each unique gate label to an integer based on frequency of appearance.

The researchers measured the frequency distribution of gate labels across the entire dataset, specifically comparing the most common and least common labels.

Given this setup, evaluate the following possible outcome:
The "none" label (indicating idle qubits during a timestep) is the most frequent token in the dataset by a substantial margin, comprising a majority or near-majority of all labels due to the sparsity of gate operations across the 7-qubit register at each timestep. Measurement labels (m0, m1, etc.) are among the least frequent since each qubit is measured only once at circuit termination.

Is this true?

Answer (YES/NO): YES